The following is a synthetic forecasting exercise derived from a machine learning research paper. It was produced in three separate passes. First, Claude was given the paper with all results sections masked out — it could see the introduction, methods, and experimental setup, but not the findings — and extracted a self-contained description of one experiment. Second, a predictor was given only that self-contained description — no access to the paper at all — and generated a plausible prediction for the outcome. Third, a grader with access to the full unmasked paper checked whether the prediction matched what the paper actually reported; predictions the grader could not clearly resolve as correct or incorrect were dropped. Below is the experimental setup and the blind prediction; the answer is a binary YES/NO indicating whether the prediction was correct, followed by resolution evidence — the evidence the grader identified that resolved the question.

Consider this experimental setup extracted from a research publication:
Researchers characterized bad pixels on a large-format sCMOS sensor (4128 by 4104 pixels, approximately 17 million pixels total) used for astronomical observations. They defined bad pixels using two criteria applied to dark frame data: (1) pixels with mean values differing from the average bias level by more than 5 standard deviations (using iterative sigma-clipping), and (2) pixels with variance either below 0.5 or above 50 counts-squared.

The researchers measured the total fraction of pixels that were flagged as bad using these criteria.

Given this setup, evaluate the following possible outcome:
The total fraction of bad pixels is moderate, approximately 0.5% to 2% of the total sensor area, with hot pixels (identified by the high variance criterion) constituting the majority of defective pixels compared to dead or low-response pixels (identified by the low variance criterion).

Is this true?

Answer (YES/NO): NO